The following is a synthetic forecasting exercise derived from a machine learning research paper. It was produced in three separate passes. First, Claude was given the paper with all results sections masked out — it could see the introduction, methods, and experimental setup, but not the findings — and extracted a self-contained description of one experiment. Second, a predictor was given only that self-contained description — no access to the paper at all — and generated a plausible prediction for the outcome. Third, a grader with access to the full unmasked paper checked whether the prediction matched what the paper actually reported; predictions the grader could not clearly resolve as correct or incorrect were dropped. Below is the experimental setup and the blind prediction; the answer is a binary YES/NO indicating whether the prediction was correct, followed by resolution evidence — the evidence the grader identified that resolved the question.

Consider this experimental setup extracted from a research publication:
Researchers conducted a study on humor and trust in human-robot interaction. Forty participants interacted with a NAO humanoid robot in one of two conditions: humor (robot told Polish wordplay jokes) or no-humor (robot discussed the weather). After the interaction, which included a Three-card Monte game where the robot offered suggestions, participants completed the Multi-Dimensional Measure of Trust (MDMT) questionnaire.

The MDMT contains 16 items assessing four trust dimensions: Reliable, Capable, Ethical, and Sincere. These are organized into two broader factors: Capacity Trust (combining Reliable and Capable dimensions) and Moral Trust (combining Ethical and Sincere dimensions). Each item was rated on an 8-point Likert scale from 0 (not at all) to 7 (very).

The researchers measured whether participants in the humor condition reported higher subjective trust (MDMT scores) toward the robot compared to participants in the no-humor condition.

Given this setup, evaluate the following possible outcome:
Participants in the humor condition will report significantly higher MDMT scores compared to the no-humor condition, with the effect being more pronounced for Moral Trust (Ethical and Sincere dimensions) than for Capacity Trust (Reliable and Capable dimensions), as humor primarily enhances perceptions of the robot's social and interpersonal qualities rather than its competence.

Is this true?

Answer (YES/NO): NO